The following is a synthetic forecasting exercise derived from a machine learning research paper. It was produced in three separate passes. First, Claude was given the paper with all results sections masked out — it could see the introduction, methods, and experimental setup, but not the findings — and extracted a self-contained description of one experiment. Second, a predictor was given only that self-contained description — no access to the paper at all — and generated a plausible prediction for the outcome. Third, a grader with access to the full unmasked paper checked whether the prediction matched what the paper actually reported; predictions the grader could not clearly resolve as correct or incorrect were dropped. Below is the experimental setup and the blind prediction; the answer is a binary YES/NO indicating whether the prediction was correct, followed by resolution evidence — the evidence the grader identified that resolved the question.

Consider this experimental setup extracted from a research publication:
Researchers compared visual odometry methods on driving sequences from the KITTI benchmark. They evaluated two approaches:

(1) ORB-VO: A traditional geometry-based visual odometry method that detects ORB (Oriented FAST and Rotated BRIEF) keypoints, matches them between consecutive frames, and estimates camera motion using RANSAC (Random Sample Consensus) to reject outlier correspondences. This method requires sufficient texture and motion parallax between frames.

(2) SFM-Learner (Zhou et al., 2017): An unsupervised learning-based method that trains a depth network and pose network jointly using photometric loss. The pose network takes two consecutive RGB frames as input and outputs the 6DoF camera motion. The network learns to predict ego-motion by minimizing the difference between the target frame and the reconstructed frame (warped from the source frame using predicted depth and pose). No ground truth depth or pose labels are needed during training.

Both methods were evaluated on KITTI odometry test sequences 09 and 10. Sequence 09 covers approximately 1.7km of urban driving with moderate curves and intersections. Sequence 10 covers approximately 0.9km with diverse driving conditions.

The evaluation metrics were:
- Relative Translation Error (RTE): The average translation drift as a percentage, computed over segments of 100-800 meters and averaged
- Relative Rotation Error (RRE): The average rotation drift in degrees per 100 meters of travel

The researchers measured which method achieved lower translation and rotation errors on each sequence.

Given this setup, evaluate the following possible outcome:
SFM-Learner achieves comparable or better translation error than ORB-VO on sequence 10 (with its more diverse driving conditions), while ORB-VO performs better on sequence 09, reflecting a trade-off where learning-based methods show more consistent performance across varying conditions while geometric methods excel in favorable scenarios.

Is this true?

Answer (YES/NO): NO